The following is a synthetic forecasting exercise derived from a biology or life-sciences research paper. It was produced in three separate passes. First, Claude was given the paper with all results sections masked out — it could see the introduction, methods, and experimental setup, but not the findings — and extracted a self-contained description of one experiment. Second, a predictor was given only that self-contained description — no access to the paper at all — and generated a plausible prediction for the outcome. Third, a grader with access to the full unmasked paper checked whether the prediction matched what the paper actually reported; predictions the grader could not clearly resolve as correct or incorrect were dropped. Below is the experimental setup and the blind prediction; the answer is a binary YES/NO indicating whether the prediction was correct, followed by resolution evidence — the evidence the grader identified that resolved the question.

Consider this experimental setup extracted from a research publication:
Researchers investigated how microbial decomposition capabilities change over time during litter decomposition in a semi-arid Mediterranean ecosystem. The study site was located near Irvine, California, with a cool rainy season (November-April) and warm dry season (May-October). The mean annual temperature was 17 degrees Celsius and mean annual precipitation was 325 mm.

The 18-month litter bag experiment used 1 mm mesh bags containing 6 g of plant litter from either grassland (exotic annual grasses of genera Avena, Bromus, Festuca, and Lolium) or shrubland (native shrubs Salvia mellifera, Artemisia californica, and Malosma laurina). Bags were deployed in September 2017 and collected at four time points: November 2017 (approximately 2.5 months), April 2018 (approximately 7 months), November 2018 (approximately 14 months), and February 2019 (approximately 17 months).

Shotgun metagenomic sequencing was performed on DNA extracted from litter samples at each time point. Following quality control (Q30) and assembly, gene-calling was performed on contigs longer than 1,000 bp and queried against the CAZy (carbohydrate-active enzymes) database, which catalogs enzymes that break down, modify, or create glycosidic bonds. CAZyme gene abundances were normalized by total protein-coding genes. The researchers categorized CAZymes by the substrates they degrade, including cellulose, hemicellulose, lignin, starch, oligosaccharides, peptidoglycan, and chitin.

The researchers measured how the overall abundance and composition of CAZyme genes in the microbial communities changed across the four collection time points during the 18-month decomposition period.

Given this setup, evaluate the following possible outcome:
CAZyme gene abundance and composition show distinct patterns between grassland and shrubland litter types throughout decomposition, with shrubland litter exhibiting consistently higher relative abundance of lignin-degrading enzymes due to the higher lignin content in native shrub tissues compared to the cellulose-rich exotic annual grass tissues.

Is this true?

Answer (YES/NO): YES